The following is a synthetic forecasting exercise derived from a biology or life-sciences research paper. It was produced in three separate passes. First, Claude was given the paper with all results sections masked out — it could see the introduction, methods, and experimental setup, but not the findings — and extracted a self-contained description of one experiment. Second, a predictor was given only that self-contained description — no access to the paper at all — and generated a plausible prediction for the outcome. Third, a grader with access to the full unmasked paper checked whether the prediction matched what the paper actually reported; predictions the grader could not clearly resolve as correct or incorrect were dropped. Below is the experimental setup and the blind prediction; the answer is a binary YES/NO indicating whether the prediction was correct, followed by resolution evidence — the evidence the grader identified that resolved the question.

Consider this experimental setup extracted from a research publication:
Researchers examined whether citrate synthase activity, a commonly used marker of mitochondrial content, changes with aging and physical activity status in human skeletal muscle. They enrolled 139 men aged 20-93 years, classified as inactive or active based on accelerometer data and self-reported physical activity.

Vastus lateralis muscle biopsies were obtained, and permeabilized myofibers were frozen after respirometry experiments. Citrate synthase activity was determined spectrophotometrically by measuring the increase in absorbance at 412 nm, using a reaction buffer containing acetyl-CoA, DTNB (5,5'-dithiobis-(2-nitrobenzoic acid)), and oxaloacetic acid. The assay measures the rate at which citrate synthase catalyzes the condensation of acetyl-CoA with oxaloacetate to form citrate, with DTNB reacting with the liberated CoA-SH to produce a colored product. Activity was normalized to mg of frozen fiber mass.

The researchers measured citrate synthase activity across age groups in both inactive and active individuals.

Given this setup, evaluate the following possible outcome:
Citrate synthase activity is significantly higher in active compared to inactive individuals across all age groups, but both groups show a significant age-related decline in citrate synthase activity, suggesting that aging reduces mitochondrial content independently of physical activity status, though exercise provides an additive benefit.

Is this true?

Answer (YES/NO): NO